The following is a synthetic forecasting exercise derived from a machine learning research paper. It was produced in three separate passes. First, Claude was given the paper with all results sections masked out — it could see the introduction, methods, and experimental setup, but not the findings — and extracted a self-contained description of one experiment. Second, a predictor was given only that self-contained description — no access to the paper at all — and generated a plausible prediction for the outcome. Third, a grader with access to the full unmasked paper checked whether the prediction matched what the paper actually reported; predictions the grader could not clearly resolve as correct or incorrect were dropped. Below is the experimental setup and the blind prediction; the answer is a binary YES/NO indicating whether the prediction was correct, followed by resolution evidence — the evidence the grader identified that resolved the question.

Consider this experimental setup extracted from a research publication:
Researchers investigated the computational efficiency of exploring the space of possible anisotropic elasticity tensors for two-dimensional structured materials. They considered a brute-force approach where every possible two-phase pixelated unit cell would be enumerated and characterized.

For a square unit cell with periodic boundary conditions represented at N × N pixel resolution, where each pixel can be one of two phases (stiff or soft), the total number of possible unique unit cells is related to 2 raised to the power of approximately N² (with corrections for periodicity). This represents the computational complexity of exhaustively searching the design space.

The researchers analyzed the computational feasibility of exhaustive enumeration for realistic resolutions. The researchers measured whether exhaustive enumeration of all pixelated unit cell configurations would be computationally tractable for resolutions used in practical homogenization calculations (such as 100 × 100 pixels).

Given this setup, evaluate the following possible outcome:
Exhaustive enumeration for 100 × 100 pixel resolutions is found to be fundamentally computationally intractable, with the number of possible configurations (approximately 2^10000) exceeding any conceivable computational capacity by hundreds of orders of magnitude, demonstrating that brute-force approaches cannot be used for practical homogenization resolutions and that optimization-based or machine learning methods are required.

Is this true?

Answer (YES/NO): YES